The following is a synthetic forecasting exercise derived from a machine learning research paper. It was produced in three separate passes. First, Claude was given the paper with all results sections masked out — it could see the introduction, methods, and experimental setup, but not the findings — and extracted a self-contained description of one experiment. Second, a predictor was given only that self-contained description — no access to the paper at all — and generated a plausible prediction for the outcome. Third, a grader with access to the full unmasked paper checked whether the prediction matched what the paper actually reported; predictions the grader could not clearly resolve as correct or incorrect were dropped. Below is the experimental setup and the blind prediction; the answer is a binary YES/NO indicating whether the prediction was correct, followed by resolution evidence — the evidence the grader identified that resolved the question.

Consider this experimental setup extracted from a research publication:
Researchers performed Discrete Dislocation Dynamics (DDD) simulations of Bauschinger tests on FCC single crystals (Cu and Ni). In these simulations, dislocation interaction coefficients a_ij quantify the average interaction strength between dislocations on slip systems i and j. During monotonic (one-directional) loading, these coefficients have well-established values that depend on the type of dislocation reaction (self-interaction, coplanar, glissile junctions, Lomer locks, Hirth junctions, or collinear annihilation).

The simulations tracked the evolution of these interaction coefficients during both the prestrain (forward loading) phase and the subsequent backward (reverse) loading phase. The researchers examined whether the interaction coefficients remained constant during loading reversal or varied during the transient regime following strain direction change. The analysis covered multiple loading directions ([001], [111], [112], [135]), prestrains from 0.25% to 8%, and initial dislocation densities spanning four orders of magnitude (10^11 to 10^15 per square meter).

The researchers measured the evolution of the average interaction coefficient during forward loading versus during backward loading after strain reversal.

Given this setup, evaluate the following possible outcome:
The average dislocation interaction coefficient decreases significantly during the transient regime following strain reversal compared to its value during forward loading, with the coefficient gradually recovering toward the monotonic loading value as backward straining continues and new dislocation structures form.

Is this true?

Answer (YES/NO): YES